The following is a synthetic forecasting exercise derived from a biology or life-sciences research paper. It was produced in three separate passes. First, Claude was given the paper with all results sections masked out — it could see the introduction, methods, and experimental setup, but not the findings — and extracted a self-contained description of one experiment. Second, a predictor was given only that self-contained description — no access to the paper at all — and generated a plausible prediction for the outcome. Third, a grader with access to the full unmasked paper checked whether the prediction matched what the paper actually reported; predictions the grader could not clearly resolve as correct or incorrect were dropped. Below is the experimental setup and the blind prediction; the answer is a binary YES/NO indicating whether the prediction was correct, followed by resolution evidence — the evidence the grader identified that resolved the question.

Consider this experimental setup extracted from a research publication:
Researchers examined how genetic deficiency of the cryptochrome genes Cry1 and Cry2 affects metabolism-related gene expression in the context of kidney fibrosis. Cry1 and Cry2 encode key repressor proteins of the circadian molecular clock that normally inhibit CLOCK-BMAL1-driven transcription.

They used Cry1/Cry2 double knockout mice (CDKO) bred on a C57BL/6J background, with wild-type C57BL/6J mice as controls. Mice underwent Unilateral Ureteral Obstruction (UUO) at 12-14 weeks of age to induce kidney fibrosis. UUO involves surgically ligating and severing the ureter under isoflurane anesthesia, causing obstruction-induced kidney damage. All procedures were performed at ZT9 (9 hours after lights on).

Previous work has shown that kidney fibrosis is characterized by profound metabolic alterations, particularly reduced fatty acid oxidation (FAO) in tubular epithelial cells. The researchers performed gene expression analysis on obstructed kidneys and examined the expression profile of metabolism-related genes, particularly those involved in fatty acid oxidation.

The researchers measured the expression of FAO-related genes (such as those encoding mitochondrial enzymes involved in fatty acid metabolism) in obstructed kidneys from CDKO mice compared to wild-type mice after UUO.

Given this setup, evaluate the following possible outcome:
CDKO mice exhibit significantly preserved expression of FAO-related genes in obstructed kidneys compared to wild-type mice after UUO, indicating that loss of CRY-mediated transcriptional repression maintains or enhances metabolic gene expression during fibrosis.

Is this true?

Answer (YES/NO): NO